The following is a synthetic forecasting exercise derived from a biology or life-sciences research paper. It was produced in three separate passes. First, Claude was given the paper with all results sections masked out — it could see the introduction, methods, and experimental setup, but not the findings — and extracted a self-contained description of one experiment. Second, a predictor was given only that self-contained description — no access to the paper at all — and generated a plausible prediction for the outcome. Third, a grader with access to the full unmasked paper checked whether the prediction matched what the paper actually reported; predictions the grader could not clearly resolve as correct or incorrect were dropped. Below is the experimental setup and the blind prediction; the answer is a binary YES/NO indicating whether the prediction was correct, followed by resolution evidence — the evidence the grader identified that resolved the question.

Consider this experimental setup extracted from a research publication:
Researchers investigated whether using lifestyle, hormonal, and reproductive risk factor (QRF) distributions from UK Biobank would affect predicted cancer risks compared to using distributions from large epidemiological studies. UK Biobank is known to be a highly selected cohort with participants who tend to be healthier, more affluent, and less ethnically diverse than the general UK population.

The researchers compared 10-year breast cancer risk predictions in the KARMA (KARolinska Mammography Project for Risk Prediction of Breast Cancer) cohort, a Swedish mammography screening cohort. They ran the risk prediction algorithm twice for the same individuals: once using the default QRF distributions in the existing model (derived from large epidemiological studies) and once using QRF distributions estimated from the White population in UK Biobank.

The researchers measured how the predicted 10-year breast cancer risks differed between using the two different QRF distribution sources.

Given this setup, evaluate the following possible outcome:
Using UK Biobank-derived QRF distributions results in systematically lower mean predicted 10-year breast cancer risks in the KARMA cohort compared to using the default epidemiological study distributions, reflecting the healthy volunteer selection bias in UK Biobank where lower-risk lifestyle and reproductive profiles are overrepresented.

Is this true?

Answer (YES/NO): NO